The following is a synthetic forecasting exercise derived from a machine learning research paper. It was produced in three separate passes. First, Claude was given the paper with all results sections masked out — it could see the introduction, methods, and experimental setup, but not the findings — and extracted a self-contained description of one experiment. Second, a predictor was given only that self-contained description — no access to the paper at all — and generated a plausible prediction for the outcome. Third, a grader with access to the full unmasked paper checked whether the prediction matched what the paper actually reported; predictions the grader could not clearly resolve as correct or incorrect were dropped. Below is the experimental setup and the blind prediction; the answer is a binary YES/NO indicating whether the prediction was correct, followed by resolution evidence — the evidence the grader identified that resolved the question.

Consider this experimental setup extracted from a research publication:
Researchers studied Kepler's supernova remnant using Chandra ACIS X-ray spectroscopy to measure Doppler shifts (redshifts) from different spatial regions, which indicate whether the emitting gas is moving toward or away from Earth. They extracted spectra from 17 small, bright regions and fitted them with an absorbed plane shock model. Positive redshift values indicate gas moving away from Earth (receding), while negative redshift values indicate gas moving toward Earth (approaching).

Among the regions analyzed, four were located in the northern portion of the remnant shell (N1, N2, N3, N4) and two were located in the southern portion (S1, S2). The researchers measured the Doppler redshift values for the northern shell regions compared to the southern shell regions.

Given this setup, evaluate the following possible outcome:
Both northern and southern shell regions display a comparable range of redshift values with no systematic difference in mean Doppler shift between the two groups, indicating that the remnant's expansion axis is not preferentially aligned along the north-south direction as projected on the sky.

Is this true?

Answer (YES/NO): NO